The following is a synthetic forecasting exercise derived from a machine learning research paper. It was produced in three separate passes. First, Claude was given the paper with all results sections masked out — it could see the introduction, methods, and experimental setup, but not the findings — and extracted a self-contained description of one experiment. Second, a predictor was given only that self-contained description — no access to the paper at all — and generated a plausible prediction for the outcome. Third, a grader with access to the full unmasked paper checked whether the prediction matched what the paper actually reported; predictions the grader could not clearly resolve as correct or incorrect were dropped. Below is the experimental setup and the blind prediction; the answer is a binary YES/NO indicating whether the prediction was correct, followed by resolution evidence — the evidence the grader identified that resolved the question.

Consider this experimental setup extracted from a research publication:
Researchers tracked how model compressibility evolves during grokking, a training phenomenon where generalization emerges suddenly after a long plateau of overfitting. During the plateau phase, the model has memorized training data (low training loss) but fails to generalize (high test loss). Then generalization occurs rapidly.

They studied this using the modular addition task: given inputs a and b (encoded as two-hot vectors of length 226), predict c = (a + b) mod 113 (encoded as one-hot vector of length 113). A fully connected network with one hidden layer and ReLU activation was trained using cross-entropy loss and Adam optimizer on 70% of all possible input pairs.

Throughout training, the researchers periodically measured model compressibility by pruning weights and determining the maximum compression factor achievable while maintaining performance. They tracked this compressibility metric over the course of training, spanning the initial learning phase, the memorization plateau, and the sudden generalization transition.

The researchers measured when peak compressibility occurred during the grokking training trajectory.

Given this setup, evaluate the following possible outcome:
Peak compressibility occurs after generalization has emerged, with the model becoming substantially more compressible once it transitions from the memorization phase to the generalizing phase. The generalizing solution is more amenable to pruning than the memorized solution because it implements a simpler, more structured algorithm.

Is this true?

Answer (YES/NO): NO